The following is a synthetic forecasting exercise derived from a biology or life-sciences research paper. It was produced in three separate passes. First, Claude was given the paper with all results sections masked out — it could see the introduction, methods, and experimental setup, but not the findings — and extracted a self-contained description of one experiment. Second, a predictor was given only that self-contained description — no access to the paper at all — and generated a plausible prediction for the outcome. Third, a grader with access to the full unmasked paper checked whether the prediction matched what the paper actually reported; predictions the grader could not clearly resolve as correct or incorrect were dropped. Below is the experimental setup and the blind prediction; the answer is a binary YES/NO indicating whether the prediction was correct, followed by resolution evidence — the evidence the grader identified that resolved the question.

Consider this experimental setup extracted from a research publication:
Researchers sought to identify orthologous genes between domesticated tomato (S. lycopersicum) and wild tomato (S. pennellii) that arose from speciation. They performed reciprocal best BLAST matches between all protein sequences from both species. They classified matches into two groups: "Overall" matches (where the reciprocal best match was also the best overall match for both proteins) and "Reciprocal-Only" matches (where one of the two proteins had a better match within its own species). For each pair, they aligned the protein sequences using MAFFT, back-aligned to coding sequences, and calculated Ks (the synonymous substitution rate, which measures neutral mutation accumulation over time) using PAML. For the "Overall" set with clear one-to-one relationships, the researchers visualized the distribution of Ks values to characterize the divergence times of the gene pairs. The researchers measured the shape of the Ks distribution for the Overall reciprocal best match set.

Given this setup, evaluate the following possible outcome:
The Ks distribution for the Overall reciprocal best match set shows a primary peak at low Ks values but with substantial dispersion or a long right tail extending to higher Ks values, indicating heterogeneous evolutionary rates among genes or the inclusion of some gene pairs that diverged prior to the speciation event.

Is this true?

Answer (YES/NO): YES